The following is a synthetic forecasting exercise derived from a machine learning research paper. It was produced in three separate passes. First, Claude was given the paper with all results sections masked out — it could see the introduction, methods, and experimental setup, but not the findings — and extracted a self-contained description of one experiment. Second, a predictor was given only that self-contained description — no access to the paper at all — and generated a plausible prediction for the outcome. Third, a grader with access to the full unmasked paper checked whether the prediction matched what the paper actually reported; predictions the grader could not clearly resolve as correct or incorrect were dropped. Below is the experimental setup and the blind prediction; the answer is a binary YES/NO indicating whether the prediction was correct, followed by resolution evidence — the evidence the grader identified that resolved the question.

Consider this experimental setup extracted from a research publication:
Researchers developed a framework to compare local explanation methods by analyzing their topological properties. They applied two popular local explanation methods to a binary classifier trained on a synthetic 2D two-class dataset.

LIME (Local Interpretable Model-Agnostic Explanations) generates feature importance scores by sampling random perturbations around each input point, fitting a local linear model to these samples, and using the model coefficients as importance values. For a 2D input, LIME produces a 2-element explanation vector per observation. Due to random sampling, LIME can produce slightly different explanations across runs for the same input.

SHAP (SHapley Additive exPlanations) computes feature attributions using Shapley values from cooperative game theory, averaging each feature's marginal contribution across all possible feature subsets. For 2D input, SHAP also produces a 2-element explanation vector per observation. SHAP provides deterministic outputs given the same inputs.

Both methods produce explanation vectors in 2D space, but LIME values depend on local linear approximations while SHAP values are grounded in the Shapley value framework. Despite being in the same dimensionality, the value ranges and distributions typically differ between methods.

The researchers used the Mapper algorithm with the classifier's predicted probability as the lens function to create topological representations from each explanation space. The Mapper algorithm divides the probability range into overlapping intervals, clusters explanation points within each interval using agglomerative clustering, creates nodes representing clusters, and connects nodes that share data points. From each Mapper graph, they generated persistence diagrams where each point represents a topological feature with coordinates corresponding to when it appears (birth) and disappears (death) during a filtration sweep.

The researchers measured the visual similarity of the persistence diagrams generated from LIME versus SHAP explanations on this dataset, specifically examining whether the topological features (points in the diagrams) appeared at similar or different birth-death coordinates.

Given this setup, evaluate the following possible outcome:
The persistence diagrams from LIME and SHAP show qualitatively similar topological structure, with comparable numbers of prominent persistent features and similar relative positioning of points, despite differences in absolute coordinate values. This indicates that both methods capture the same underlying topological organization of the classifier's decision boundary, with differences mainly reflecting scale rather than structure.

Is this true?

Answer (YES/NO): YES